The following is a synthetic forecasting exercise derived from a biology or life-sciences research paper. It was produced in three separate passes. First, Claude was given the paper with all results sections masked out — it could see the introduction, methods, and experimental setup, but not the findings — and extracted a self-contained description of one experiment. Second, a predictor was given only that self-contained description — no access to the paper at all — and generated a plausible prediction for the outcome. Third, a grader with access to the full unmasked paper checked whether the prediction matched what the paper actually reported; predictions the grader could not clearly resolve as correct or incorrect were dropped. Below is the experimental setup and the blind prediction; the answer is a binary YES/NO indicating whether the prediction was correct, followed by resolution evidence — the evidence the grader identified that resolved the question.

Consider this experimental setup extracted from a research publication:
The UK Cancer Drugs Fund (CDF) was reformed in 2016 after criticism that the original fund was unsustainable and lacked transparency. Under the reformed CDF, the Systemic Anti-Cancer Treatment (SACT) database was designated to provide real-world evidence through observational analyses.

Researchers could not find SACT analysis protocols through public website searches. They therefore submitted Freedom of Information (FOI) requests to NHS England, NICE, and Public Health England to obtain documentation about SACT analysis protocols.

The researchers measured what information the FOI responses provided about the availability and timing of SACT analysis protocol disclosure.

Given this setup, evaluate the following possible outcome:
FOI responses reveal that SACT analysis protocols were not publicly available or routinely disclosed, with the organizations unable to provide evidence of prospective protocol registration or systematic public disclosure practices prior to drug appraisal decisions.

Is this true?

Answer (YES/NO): YES